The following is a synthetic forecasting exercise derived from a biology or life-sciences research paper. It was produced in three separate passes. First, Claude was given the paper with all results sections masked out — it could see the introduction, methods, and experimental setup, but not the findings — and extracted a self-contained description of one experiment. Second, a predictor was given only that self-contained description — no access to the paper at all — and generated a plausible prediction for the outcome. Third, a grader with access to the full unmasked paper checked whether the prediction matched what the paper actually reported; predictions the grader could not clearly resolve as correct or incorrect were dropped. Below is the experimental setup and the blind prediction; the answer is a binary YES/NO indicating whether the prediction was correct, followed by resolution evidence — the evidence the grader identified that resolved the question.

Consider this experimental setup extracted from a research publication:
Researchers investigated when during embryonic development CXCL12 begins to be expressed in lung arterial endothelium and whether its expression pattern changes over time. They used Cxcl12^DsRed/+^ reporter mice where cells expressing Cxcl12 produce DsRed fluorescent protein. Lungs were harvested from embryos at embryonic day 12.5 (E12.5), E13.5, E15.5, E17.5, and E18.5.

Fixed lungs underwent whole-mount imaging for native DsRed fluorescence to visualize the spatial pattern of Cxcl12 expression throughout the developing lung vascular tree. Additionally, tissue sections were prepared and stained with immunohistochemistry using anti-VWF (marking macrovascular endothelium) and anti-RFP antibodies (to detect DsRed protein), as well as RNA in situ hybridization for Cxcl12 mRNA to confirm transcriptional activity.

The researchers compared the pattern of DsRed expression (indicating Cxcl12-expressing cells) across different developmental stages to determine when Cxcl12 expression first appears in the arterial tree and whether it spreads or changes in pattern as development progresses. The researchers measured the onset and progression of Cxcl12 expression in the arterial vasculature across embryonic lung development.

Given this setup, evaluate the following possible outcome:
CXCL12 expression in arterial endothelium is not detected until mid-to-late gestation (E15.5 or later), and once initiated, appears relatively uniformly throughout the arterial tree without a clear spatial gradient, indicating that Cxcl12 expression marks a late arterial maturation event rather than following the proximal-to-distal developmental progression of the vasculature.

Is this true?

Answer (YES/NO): NO